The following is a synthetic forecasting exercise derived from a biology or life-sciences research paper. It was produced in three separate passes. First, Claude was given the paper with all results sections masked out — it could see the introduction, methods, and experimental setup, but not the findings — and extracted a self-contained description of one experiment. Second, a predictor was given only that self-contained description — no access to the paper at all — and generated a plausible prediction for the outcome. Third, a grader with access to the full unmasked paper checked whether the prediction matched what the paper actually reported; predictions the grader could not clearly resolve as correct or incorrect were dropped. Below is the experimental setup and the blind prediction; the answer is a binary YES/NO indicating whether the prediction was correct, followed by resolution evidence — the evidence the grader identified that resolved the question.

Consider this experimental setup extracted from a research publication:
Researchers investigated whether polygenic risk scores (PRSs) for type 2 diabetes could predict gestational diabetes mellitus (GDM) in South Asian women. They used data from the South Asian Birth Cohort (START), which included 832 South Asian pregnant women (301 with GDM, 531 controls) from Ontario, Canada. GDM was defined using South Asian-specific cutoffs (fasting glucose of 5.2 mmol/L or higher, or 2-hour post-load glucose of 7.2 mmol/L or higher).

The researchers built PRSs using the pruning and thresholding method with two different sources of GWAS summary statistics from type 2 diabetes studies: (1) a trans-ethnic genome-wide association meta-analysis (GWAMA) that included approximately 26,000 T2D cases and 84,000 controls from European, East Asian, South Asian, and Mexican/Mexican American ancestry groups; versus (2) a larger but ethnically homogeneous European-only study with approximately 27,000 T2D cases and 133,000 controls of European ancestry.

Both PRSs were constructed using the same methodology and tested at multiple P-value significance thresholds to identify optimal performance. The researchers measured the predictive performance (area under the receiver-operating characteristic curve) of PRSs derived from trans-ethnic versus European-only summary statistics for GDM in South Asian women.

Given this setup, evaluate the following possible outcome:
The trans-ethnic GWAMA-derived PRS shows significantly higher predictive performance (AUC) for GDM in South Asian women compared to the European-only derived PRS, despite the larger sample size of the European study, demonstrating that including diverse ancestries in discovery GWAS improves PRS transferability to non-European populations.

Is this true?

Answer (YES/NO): YES